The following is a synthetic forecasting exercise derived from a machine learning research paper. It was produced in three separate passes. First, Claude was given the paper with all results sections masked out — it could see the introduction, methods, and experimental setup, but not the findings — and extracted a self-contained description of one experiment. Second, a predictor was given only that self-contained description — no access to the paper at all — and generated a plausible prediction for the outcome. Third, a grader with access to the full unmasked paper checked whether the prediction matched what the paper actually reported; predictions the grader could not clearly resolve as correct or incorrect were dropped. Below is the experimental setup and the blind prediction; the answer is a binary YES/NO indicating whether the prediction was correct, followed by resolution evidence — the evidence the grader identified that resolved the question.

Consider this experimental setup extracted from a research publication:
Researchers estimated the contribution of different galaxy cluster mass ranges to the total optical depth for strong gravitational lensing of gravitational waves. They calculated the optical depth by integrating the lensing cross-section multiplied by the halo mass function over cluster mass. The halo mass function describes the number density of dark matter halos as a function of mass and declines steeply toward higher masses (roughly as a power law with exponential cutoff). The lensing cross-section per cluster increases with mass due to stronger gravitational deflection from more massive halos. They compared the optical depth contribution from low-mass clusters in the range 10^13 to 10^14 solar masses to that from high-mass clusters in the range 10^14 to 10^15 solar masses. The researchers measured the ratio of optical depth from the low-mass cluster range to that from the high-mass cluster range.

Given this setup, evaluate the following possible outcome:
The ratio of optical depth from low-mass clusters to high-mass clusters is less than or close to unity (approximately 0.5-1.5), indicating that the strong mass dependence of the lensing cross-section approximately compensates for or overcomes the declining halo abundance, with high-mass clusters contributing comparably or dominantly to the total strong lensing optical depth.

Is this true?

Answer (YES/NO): NO